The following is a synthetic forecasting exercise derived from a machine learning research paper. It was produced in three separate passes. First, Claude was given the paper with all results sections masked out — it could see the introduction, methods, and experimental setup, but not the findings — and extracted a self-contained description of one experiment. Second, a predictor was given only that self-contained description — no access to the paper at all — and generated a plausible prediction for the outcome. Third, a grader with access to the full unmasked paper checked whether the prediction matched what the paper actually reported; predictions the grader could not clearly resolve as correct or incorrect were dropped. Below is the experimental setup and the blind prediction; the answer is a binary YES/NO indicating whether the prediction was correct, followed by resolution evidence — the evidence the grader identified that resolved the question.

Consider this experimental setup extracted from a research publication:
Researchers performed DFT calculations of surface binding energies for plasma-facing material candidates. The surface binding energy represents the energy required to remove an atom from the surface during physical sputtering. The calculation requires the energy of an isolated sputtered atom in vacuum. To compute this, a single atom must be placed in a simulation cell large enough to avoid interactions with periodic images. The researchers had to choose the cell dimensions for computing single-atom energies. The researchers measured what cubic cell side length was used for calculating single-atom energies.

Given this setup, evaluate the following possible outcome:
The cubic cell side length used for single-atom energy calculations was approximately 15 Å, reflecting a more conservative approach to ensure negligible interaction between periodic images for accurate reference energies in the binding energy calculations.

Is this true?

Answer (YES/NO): YES